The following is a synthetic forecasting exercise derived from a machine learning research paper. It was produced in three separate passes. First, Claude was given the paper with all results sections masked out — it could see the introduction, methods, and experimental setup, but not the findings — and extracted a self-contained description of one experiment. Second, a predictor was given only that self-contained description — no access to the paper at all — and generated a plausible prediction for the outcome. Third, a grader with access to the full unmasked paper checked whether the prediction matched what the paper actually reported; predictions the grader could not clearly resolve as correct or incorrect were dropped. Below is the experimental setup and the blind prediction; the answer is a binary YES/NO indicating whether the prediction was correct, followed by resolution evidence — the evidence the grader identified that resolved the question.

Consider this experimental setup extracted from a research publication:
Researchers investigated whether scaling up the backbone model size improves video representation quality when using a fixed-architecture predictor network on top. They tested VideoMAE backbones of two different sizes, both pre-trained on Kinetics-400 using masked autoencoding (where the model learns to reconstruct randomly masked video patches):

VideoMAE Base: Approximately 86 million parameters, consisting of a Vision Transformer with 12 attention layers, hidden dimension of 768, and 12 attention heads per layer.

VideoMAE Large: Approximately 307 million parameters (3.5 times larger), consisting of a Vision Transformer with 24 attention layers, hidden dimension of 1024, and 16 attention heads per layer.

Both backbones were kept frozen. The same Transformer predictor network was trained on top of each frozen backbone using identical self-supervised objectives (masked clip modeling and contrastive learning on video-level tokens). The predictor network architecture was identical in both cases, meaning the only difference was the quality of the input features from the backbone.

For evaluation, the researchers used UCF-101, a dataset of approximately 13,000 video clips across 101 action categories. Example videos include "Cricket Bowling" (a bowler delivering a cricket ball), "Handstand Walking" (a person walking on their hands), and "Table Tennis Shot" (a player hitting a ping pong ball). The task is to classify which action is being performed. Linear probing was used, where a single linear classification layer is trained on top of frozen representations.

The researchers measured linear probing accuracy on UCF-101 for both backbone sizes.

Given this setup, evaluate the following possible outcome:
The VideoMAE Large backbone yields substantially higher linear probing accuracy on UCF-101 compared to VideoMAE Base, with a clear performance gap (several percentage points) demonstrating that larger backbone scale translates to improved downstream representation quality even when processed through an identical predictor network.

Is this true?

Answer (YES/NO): YES